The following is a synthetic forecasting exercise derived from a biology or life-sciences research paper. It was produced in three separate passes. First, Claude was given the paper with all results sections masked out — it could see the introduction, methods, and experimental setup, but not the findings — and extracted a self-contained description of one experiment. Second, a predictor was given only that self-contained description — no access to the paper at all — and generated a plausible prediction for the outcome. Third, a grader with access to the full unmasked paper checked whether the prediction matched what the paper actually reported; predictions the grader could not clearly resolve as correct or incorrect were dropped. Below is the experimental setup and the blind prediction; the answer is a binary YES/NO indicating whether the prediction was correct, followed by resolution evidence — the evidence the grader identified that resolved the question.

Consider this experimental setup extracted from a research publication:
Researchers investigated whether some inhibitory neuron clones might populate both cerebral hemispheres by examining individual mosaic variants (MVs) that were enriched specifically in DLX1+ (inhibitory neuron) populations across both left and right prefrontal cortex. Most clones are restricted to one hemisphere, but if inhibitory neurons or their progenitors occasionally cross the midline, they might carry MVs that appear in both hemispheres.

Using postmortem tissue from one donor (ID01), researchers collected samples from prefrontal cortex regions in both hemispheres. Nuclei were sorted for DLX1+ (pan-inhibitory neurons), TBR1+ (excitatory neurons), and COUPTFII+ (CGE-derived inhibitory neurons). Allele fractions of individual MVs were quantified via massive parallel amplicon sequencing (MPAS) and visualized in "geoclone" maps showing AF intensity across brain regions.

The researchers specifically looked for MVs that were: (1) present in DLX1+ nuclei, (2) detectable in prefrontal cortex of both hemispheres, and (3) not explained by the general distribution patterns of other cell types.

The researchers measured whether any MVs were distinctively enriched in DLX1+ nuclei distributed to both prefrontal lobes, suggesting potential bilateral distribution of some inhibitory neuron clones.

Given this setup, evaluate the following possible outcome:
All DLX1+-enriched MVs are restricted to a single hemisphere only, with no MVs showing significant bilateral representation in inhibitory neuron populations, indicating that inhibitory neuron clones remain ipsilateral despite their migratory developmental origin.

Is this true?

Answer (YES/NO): NO